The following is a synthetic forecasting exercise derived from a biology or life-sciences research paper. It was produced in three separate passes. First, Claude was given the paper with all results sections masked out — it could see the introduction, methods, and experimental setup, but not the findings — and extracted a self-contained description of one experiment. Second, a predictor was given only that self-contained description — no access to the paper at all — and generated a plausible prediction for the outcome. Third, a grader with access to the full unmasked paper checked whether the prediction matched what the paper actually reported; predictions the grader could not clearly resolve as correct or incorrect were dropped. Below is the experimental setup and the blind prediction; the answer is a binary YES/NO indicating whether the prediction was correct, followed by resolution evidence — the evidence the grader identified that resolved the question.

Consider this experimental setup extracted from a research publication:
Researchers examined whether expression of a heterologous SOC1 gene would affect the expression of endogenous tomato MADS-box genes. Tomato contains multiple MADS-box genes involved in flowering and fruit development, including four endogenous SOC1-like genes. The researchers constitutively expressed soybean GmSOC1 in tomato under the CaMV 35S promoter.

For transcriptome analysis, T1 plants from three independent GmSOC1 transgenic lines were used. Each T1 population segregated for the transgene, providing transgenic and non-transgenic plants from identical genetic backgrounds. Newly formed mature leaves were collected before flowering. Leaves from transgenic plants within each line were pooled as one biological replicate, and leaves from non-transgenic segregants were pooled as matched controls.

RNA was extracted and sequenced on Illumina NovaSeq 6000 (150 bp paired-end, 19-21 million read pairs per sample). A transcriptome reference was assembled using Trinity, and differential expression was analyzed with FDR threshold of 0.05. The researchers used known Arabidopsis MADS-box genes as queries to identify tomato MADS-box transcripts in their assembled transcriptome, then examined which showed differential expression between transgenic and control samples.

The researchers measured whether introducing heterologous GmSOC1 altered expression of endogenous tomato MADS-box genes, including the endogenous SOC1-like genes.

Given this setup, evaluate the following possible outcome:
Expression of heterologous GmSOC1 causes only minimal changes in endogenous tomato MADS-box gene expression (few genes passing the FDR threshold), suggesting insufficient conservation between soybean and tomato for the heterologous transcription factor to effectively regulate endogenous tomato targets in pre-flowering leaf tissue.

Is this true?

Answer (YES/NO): NO